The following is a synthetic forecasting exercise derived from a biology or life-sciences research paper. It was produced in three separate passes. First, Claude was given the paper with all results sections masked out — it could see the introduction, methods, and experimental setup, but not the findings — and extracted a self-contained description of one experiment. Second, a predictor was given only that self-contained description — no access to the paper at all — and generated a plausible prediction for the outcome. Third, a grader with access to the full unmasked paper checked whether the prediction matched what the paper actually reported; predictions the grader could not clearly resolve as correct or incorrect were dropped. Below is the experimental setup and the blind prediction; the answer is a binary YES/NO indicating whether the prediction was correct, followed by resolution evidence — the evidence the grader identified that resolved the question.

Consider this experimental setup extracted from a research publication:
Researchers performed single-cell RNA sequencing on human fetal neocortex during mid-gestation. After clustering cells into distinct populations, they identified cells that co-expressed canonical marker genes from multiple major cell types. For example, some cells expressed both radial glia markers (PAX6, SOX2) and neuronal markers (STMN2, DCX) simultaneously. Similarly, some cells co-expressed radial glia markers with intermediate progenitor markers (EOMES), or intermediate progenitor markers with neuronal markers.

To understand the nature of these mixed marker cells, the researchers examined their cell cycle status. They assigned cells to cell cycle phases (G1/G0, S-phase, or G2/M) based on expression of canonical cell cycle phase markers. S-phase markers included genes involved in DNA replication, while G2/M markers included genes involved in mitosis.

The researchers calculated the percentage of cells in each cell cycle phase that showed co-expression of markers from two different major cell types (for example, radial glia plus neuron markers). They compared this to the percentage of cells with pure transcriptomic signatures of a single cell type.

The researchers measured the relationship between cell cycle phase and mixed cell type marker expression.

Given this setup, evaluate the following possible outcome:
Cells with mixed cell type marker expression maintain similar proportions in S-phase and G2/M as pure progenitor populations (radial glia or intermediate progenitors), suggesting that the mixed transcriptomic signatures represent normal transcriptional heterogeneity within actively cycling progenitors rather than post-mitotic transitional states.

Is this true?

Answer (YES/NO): NO